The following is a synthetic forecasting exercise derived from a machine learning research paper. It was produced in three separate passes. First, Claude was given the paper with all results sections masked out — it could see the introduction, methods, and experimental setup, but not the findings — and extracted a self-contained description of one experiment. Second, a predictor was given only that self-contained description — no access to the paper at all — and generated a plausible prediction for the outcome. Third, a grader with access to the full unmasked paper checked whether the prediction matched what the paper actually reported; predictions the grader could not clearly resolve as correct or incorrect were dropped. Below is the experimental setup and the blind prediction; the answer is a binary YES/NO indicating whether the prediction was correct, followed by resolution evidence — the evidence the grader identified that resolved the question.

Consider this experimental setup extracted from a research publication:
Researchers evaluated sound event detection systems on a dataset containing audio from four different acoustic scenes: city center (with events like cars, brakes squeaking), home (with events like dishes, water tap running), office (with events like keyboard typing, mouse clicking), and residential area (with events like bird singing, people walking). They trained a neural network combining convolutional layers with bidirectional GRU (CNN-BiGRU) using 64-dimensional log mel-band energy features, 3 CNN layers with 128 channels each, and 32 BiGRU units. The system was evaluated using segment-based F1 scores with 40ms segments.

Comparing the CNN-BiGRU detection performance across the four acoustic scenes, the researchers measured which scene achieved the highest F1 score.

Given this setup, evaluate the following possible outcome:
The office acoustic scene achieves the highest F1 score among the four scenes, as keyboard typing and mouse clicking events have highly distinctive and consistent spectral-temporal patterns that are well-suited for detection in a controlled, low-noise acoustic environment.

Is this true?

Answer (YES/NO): YES